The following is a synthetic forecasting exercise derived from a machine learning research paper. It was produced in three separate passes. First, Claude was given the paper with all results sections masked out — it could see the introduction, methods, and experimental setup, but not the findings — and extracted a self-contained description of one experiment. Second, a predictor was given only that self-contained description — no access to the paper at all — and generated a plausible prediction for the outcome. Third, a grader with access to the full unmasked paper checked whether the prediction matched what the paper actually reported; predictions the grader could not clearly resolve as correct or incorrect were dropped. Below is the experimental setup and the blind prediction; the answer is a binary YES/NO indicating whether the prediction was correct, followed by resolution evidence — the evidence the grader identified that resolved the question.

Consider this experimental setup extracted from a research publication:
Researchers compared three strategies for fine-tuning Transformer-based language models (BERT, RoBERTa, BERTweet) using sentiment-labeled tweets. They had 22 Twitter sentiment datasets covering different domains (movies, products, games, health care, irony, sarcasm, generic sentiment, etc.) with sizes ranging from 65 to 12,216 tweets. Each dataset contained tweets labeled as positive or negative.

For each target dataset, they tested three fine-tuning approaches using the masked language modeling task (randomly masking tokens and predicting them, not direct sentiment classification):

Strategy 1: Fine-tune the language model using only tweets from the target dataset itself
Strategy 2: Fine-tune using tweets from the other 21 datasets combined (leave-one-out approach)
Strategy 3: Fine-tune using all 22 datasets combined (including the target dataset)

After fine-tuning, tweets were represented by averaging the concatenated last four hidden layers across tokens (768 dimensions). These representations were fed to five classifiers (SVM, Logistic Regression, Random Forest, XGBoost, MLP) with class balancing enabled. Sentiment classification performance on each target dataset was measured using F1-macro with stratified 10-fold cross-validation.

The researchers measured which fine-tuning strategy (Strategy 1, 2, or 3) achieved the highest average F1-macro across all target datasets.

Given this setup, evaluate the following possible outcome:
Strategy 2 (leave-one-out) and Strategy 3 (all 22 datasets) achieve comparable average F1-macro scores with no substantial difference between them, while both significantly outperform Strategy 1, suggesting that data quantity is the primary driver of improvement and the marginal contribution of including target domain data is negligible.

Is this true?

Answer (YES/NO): NO